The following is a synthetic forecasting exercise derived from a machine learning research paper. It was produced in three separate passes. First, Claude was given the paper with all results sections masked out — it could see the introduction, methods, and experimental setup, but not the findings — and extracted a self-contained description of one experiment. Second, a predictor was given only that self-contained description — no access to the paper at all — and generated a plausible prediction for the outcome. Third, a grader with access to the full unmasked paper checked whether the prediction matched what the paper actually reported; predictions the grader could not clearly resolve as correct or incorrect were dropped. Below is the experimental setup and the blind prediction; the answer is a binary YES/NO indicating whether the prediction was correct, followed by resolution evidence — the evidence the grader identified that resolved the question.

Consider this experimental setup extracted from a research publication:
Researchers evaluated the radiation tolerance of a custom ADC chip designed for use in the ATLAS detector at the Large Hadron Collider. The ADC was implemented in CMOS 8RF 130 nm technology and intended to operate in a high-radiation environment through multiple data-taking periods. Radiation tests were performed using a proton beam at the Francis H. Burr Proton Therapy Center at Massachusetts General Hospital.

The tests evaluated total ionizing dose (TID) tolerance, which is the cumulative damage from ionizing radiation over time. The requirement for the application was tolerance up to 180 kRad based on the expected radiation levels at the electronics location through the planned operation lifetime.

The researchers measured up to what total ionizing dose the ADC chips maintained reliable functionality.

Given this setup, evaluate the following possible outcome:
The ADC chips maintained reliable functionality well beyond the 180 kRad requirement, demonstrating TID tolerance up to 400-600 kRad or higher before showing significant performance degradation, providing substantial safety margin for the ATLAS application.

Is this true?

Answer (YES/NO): YES